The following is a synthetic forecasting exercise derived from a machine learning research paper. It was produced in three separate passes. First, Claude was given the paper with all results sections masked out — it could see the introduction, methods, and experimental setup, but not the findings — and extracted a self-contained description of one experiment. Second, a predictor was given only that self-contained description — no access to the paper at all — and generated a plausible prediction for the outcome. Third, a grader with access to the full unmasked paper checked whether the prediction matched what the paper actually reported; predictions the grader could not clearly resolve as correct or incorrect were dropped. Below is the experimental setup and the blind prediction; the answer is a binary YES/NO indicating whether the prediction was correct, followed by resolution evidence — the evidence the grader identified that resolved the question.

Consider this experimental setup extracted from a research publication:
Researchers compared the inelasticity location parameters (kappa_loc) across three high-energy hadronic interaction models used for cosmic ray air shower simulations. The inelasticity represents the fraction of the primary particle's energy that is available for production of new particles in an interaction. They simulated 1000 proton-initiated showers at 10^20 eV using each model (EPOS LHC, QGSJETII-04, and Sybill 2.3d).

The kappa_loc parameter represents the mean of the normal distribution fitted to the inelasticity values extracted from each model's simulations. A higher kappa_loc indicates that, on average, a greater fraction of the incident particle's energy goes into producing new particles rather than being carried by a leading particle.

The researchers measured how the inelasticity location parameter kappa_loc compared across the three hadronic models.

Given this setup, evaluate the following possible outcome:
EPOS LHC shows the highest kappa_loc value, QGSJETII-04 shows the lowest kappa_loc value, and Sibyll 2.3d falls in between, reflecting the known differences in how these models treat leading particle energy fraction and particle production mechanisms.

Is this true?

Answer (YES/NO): NO